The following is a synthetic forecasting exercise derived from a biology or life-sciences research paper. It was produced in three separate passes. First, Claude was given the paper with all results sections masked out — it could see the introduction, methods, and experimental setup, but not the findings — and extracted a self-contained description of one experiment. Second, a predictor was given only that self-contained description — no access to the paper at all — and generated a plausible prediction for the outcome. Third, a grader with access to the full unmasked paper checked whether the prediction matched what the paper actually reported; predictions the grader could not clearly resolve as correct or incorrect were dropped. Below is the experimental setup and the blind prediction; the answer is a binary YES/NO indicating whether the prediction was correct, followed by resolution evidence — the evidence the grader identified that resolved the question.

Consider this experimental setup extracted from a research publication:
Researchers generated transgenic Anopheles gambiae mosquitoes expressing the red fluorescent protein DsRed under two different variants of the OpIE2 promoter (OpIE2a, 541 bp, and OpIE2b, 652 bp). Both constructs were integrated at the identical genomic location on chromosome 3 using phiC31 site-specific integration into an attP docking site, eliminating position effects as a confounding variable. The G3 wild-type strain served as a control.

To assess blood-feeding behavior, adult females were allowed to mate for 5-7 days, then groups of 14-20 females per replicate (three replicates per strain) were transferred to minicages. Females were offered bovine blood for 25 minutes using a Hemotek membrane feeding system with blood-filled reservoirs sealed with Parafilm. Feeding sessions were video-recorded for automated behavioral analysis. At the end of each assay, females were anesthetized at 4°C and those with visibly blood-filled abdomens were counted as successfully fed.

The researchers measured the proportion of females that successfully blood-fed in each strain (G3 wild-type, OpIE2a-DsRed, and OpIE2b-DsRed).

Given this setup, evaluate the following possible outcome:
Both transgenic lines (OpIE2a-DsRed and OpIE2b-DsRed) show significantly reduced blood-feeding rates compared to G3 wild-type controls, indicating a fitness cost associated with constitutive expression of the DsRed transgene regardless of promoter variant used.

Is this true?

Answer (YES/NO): NO